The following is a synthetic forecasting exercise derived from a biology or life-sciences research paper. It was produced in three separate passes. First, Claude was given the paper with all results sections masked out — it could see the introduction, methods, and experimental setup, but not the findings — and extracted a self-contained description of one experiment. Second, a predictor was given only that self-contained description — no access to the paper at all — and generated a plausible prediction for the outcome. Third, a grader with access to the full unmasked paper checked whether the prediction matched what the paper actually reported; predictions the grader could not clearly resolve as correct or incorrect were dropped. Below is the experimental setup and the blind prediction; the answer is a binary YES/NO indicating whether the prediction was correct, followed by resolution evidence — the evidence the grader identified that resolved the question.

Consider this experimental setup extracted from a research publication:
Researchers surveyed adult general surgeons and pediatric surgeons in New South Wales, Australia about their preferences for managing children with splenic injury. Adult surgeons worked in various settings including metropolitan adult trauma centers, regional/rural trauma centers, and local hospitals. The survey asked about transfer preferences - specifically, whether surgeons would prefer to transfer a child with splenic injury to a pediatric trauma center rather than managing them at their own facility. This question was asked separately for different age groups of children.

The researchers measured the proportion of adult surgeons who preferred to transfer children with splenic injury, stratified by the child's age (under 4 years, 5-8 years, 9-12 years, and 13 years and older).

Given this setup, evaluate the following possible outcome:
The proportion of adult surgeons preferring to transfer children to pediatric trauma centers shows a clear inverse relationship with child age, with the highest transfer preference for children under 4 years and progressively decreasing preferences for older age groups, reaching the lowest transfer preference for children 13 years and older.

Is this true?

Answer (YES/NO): YES